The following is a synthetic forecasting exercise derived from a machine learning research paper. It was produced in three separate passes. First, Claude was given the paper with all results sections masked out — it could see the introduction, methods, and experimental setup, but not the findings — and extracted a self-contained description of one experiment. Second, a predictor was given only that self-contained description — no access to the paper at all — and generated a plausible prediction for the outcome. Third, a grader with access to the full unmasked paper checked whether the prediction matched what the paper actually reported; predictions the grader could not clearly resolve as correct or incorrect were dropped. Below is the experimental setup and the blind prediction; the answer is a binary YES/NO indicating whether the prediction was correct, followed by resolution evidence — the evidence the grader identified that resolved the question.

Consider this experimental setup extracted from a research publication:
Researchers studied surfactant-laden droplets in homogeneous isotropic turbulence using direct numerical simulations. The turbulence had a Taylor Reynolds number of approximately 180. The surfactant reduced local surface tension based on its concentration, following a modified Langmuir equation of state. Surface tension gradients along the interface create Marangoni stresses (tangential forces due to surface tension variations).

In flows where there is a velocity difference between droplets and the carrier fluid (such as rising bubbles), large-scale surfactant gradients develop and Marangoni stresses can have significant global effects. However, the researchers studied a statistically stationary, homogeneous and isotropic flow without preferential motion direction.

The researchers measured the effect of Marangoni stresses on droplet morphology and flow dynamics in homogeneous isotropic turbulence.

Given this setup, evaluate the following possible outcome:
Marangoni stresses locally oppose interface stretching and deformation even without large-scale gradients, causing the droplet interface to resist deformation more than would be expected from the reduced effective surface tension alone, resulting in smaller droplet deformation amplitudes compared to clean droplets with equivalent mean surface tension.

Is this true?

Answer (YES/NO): NO